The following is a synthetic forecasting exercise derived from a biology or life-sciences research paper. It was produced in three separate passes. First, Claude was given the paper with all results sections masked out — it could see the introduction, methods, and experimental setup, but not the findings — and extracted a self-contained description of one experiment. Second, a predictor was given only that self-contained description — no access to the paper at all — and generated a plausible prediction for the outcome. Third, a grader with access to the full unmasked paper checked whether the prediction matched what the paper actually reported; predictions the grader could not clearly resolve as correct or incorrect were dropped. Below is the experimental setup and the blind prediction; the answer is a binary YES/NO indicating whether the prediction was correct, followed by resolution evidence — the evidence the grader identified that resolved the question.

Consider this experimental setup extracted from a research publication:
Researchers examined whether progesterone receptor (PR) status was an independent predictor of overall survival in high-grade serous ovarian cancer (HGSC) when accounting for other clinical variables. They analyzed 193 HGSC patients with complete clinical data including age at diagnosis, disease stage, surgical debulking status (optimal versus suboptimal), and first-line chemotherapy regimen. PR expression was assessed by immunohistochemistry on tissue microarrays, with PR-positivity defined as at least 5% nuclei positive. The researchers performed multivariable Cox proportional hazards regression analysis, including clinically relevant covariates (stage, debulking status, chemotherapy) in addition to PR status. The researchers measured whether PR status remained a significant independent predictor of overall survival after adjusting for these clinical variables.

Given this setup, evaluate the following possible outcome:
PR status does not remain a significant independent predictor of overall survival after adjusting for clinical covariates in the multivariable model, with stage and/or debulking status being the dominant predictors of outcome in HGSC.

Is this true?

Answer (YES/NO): YES